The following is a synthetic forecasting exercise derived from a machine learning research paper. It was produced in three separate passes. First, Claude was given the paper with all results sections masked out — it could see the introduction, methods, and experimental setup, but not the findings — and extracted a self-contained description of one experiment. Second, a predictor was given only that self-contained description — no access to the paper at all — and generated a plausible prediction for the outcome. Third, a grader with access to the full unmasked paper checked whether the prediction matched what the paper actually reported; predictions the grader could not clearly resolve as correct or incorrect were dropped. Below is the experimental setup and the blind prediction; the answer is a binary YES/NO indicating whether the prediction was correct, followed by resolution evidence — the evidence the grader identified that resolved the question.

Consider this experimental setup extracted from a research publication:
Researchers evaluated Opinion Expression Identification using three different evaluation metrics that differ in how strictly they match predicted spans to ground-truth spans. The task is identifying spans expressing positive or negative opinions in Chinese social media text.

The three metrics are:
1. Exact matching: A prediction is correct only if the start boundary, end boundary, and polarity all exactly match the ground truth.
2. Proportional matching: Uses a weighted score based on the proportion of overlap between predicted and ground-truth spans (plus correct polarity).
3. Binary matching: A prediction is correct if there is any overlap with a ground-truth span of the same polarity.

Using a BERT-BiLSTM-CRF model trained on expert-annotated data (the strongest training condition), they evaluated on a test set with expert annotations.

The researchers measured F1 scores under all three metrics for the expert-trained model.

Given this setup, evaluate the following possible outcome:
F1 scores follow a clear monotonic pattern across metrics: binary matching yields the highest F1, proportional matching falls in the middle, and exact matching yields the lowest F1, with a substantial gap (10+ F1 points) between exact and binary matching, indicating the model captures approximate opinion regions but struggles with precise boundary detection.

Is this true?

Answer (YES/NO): YES